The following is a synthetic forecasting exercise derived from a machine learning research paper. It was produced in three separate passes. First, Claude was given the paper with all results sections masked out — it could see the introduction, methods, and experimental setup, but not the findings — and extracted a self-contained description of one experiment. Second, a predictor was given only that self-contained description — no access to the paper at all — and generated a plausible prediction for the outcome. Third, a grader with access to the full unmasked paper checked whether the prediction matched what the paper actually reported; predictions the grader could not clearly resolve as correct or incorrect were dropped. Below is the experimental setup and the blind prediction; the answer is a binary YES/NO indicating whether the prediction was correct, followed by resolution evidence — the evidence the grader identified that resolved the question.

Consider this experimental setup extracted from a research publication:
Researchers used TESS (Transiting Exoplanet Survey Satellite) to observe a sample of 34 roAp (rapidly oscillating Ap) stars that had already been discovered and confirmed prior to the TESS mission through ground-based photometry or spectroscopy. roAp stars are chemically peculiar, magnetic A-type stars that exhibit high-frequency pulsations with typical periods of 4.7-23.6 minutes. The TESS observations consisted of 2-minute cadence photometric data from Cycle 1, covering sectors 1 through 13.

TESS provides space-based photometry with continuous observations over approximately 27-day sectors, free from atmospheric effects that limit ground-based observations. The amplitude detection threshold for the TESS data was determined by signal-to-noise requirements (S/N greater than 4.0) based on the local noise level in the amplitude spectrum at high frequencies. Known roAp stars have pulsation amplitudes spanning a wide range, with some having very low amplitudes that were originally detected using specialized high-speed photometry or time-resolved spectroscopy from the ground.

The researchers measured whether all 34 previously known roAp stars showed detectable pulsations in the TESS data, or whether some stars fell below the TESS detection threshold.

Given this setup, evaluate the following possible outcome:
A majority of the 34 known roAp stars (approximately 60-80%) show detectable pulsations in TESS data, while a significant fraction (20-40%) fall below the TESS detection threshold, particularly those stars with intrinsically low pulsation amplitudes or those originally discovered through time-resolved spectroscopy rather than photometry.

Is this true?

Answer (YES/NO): NO